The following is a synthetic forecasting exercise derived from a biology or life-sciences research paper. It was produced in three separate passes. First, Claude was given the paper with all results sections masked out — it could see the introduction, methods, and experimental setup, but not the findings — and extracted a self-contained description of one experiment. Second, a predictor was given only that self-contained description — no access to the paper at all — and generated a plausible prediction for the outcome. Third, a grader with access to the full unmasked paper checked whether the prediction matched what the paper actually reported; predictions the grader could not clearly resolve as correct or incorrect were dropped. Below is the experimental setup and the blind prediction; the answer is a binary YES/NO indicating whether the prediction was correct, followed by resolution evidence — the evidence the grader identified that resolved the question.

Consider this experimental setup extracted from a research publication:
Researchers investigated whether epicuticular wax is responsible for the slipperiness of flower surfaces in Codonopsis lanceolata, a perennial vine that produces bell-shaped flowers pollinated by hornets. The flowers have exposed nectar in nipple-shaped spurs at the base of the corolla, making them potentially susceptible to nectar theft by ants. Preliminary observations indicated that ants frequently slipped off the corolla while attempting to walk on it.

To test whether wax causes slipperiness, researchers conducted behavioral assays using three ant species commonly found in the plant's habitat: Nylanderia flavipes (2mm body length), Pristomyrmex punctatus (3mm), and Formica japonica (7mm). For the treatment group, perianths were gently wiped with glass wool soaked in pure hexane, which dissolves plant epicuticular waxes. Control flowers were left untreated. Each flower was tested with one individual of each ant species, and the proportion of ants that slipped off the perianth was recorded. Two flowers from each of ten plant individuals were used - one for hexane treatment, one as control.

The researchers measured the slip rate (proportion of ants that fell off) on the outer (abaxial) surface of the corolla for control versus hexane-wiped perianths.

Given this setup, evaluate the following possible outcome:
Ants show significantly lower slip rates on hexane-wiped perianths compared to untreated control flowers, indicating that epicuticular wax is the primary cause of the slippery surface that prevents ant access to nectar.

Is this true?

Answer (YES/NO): YES